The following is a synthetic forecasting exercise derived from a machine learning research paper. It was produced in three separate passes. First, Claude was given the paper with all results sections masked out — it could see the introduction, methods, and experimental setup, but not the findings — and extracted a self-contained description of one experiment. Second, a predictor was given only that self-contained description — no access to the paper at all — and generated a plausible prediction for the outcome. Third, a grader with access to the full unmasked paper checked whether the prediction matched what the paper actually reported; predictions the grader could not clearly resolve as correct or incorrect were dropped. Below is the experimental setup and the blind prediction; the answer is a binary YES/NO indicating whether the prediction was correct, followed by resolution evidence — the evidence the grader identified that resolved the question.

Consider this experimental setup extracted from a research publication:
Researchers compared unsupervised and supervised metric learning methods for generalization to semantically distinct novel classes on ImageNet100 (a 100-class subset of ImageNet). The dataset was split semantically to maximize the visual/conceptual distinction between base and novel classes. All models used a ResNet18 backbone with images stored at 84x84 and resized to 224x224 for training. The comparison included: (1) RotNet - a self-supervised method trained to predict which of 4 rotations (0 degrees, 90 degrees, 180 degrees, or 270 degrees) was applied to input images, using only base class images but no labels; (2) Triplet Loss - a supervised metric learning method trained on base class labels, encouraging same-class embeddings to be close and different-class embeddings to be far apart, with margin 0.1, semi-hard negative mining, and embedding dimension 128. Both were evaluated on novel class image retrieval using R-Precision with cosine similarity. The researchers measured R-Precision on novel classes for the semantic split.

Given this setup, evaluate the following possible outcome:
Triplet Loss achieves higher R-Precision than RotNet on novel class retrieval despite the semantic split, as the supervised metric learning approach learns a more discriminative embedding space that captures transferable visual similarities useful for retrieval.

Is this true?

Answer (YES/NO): NO